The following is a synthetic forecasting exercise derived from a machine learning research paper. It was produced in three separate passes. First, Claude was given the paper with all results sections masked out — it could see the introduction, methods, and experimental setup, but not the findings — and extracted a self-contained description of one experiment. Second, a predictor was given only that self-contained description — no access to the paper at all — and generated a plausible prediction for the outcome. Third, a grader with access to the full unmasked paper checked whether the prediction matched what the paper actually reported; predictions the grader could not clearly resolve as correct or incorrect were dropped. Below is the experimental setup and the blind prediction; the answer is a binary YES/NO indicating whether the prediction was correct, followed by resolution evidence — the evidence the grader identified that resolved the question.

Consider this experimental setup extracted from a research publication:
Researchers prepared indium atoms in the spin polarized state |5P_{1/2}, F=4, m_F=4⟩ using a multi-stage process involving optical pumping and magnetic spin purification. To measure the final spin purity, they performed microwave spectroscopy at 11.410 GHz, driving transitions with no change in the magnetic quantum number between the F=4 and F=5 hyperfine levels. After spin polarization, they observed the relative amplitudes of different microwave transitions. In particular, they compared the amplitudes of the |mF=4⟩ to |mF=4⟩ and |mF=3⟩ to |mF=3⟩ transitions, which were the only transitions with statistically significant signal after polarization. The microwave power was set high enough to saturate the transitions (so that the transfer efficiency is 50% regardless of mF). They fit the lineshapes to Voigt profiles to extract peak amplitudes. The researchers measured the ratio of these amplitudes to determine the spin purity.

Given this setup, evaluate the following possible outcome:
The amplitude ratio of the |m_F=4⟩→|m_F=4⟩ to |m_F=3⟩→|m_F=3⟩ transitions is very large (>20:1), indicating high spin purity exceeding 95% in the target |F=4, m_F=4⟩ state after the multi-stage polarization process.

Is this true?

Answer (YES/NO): NO